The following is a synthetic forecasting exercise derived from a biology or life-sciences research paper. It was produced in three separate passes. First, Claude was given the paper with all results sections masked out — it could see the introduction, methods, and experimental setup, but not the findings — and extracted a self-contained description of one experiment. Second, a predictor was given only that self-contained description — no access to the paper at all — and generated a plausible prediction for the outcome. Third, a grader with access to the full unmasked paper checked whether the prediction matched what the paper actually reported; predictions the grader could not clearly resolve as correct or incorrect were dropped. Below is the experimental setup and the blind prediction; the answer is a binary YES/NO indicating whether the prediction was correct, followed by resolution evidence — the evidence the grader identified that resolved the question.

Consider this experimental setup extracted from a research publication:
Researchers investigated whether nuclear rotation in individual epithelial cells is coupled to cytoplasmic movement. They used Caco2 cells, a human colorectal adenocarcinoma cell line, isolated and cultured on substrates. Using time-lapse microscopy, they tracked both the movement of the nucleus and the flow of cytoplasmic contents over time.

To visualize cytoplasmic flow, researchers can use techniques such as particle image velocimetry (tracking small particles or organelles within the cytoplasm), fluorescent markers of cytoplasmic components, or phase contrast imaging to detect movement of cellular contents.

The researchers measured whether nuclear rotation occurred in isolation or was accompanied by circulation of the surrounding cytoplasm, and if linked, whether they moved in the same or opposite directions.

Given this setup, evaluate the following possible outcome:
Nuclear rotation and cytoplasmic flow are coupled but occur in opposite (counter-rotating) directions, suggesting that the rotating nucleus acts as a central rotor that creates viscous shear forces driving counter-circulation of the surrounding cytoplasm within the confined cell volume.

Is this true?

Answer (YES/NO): NO